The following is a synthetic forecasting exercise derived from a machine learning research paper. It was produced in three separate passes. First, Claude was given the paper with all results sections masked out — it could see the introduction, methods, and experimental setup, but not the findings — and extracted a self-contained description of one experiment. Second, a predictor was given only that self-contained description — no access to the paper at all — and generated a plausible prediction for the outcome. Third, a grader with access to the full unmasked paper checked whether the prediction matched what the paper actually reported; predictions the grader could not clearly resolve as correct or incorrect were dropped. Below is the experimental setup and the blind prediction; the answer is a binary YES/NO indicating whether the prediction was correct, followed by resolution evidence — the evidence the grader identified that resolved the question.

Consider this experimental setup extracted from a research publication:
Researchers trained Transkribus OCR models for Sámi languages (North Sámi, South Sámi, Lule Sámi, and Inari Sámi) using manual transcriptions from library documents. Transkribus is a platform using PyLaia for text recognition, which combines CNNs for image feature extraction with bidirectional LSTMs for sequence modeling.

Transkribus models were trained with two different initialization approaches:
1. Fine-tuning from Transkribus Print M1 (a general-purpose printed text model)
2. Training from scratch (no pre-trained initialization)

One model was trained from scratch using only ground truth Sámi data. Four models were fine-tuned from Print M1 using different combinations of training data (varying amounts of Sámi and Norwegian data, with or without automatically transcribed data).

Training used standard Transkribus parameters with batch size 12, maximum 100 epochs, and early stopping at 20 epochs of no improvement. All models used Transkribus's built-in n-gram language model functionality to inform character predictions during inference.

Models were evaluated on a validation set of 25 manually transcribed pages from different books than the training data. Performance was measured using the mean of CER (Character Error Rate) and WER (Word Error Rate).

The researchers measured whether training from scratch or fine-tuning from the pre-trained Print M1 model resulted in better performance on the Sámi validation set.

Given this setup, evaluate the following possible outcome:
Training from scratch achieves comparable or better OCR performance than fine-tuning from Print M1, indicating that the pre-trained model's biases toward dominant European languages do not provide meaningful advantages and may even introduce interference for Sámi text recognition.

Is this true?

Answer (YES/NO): NO